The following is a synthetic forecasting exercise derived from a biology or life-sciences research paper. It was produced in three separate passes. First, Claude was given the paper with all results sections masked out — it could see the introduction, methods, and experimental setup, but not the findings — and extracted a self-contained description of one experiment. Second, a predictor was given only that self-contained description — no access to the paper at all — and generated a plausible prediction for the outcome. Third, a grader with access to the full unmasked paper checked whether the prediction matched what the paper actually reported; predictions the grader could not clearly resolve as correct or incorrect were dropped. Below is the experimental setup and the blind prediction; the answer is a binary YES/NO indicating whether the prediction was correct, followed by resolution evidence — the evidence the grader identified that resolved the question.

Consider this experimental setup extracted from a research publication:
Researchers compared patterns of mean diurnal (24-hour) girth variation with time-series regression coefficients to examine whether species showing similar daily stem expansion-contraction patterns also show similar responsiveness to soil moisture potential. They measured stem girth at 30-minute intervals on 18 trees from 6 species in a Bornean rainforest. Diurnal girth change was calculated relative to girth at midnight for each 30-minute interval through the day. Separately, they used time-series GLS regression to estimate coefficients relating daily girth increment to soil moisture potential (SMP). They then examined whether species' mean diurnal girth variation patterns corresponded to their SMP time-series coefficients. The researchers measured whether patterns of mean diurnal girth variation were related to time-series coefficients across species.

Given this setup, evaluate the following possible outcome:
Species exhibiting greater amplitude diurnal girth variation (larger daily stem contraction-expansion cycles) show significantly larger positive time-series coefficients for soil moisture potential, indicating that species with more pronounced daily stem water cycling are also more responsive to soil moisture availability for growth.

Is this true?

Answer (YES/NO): NO